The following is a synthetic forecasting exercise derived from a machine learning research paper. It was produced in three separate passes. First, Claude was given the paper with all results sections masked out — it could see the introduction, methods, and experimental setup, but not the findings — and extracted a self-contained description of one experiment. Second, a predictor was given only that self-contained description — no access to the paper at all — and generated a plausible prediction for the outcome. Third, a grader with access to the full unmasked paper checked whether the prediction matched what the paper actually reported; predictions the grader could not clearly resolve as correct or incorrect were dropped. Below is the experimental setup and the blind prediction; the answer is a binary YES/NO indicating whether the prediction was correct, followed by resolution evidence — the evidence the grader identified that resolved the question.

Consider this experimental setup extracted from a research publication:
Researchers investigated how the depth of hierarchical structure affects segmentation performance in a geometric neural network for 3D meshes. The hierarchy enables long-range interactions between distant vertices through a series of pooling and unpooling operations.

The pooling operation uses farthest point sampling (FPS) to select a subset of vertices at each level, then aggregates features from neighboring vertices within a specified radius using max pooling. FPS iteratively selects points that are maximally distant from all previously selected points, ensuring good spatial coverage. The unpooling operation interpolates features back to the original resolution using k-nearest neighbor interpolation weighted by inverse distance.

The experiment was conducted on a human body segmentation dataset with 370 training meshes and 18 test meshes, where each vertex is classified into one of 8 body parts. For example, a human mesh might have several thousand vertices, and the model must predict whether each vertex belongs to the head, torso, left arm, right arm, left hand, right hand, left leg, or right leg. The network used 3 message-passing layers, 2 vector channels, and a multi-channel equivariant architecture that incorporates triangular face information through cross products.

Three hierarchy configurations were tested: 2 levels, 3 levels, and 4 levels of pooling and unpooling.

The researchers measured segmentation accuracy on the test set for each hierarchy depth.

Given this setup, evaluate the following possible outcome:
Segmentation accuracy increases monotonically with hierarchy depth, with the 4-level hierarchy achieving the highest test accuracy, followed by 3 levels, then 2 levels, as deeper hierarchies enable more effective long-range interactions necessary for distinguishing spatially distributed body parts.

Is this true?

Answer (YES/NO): NO